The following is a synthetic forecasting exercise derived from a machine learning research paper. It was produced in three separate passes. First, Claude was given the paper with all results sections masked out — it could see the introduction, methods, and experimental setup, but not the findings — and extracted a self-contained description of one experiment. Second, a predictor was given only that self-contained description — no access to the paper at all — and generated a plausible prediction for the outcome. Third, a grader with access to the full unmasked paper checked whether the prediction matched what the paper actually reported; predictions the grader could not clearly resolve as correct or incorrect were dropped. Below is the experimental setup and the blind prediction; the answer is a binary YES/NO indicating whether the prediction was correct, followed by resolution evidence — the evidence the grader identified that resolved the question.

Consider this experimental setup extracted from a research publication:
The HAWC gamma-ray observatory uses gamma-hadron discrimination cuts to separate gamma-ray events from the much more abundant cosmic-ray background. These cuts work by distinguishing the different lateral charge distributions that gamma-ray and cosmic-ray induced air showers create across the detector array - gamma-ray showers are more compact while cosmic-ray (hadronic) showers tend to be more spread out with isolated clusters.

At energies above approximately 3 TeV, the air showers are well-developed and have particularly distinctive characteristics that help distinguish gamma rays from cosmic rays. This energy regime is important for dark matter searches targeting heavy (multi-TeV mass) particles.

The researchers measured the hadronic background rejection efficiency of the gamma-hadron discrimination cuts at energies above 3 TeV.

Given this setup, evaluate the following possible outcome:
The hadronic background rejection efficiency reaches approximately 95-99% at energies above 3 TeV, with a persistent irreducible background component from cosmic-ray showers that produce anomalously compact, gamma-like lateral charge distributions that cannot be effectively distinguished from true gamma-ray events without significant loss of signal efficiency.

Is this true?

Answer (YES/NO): NO